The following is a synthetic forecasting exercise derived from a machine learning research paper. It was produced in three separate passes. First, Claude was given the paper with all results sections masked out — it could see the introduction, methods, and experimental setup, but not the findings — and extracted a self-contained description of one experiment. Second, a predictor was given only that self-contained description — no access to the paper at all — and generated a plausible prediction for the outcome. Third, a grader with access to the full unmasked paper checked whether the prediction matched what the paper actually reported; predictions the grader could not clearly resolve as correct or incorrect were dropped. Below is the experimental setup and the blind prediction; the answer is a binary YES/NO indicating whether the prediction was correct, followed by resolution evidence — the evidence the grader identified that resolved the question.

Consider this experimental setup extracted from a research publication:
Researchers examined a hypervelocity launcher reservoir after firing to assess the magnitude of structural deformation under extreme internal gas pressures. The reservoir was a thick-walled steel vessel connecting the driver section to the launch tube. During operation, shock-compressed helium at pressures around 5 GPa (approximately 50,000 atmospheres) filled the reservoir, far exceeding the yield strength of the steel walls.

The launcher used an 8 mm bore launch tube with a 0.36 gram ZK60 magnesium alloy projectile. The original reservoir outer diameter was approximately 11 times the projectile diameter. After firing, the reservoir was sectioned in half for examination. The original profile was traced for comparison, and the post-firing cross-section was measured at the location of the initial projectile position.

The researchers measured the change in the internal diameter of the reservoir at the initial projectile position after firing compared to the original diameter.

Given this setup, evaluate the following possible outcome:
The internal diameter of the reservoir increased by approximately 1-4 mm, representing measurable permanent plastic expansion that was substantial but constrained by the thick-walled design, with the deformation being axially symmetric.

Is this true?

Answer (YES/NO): NO